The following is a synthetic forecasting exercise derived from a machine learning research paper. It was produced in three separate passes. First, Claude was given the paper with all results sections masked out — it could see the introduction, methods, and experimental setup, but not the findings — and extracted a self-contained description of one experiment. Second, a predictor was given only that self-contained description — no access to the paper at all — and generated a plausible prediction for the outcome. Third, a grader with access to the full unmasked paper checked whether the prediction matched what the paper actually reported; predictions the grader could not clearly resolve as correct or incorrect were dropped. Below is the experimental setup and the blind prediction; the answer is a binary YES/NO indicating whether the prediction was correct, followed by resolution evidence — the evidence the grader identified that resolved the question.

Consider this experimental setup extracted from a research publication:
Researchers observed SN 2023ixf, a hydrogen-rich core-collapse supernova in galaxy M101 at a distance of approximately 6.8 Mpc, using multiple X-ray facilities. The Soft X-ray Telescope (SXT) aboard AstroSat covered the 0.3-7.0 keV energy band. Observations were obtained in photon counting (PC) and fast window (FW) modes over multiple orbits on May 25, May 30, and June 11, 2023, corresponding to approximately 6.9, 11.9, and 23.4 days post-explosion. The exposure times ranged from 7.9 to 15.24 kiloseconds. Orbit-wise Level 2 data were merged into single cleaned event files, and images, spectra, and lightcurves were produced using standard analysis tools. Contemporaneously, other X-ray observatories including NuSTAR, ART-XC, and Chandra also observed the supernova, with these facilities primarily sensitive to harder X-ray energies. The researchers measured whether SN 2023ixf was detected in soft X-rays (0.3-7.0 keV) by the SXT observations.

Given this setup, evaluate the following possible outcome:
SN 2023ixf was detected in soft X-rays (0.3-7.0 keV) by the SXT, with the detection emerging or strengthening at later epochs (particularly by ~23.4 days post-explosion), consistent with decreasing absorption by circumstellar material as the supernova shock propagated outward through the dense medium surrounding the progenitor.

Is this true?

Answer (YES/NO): NO